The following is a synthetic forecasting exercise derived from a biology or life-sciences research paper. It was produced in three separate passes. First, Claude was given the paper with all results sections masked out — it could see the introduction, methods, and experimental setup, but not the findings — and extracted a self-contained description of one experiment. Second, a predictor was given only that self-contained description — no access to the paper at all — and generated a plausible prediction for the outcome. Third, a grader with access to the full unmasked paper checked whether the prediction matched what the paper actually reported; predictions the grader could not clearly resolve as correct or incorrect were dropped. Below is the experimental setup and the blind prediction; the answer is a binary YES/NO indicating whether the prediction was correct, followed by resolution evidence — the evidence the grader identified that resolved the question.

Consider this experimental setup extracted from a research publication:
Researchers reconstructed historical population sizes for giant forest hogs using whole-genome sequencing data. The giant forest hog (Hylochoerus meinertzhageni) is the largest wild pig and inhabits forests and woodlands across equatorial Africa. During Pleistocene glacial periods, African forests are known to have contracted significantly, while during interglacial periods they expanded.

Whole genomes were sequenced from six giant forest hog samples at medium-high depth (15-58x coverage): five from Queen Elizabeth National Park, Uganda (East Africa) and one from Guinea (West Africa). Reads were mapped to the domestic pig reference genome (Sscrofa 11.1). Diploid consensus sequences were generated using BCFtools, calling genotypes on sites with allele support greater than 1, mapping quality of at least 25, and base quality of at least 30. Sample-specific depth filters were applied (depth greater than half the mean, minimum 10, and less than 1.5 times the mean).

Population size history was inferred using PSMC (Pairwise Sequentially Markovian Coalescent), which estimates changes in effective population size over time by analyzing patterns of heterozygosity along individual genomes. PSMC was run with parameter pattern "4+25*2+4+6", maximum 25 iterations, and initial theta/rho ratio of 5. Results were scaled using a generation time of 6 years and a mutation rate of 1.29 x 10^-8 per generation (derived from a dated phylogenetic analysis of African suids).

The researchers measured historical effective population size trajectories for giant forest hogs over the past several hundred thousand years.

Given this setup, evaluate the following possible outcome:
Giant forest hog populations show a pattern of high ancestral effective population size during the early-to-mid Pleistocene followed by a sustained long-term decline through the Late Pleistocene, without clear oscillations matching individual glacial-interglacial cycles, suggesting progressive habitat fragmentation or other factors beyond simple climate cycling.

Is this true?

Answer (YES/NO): NO